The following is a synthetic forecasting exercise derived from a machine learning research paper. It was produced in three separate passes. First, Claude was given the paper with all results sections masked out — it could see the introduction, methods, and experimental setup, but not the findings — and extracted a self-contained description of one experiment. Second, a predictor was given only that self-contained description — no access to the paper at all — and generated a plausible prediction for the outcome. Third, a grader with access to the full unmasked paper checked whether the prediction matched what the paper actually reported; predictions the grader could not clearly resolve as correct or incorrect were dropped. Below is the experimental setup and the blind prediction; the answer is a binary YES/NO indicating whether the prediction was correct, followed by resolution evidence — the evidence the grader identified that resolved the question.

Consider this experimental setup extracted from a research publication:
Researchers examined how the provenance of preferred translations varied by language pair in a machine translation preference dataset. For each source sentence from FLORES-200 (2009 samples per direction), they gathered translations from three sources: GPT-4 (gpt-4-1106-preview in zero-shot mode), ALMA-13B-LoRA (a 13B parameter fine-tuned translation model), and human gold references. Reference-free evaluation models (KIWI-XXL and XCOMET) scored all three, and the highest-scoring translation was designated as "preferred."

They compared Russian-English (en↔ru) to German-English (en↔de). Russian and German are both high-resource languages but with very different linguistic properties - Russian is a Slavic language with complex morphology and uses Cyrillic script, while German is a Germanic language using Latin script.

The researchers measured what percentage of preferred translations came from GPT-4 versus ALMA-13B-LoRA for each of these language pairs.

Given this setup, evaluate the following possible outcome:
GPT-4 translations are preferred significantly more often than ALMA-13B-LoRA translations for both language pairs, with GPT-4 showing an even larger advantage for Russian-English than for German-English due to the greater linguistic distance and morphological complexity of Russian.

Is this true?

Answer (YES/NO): NO